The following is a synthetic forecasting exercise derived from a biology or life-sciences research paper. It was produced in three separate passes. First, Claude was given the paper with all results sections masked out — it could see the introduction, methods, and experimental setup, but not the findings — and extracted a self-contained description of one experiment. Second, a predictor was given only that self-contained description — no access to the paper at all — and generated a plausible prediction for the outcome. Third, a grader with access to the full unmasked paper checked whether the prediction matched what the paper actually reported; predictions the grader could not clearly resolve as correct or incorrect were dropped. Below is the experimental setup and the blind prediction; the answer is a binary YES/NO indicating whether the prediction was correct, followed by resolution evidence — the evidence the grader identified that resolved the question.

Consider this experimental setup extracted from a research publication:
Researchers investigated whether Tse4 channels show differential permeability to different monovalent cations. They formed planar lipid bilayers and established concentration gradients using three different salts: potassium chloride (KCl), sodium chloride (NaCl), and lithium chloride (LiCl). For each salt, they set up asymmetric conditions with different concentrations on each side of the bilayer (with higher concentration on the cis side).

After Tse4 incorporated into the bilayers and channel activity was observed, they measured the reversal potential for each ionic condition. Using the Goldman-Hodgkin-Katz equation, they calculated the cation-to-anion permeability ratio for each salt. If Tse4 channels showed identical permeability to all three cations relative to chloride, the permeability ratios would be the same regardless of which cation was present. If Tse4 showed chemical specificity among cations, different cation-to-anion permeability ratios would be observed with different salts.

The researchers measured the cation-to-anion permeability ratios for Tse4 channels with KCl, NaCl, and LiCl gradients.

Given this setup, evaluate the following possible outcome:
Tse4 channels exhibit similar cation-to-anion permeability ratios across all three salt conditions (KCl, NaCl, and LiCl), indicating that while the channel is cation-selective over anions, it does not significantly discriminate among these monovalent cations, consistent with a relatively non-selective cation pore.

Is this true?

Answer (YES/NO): NO